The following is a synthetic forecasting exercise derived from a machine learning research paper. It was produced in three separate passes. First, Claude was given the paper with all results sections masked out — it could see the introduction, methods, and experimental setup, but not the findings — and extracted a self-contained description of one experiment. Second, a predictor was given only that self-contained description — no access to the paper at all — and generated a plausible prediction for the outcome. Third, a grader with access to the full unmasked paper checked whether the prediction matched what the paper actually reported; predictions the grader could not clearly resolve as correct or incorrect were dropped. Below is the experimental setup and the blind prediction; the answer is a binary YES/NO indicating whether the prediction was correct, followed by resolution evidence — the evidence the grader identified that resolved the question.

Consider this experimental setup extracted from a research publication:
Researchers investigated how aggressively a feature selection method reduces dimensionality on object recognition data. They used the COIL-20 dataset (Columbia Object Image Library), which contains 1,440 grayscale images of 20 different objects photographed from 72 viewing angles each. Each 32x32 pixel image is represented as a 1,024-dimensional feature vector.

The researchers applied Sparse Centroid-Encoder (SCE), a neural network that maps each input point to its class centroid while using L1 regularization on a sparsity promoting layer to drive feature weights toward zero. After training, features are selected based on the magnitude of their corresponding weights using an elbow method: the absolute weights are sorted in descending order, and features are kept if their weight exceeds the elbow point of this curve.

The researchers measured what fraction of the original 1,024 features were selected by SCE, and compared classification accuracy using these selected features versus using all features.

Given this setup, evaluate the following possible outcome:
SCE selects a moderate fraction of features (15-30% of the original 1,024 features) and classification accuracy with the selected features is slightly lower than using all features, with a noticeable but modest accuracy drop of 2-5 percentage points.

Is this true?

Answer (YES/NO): NO